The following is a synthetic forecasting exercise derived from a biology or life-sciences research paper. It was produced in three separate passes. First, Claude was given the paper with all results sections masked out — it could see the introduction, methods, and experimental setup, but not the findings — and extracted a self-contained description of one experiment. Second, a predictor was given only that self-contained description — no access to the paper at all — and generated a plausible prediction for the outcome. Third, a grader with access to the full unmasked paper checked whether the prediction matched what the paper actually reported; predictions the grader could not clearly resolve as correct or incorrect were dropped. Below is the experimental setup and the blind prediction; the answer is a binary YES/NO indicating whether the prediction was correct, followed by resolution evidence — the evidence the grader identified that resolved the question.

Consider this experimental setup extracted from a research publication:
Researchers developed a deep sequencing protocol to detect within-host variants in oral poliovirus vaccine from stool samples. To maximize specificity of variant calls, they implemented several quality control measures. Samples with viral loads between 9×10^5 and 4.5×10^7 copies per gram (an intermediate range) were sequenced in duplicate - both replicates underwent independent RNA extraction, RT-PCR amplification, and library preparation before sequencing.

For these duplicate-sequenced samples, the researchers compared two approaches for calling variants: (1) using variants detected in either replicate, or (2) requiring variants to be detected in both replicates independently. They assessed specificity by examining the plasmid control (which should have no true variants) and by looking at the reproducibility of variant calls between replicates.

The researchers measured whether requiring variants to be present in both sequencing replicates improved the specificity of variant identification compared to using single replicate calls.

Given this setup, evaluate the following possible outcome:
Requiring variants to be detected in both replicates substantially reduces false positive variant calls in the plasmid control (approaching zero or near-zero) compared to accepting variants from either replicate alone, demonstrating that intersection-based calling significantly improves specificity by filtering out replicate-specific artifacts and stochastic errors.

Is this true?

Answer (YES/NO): YES